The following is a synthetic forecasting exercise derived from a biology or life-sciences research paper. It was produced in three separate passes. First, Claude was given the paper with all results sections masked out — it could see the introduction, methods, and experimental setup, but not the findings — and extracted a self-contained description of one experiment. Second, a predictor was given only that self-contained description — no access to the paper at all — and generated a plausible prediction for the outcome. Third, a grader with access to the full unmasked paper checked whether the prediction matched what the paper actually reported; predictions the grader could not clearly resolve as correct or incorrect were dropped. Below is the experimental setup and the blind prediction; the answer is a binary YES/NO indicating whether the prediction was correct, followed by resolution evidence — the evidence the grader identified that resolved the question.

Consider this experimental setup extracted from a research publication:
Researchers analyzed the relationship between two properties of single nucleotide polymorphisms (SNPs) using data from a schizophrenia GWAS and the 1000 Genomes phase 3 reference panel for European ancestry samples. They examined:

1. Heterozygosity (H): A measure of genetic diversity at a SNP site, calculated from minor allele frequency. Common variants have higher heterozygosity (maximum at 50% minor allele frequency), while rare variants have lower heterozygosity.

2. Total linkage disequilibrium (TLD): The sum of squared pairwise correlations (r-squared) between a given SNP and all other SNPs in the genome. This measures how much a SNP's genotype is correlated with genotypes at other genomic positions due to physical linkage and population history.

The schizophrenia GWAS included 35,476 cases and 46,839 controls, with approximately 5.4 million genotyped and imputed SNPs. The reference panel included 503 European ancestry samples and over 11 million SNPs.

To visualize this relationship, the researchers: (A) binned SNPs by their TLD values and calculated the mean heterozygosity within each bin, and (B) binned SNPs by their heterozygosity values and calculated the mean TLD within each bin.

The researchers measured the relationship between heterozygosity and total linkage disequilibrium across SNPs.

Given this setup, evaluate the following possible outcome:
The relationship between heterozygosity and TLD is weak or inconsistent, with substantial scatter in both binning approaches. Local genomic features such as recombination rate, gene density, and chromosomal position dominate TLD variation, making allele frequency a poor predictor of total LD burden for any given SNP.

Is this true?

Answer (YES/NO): NO